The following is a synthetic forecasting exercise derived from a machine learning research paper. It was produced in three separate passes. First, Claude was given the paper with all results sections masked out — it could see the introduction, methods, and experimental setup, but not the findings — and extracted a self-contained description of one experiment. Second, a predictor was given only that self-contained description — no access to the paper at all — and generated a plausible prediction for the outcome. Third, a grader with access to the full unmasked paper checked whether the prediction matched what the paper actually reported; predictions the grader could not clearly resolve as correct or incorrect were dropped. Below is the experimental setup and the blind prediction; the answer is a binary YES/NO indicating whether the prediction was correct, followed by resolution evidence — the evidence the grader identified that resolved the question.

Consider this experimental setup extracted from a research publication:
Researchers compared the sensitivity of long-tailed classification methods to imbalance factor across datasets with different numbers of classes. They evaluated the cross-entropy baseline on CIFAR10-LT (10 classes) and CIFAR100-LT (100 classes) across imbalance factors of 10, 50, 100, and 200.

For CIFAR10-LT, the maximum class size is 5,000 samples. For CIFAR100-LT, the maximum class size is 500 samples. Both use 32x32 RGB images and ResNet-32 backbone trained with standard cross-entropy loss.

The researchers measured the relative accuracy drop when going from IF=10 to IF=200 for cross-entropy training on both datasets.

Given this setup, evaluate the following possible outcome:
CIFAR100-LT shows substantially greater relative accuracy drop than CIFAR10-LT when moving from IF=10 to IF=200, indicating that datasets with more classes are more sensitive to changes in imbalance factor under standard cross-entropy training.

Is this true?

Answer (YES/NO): YES